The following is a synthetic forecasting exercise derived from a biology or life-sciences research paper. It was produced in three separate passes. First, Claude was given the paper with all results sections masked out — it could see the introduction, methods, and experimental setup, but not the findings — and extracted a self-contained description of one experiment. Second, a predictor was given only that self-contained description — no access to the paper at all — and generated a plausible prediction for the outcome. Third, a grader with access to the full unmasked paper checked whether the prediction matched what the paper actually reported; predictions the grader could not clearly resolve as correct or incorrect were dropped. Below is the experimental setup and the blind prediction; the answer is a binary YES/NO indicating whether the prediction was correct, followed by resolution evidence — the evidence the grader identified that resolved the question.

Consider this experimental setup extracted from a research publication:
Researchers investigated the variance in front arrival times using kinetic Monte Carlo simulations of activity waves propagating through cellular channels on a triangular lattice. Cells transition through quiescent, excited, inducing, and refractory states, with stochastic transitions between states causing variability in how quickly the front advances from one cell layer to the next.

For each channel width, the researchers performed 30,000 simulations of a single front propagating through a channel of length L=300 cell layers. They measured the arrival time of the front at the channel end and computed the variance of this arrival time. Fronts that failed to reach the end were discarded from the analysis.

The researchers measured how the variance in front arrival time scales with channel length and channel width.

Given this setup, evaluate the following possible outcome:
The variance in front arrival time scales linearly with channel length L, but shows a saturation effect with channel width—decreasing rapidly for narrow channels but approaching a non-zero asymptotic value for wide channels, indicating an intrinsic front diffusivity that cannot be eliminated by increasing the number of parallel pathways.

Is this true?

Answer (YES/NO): YES